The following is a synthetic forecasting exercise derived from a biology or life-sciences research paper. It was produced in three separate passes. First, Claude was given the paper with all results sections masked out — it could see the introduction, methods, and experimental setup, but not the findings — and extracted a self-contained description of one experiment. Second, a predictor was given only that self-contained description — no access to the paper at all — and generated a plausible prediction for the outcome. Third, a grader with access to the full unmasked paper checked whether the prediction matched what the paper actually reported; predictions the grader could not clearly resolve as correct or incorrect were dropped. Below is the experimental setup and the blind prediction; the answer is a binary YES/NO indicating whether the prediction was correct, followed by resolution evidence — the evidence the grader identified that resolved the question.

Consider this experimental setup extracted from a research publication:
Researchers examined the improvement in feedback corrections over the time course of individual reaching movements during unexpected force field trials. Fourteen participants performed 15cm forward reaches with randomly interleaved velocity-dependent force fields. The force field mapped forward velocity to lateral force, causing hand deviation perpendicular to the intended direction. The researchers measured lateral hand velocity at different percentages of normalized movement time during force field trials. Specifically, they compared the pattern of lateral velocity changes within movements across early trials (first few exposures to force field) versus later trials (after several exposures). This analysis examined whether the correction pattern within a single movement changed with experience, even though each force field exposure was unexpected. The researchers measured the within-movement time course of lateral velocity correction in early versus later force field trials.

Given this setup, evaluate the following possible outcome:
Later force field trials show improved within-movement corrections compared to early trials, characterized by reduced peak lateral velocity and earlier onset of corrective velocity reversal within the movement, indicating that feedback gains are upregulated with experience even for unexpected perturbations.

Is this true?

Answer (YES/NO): NO